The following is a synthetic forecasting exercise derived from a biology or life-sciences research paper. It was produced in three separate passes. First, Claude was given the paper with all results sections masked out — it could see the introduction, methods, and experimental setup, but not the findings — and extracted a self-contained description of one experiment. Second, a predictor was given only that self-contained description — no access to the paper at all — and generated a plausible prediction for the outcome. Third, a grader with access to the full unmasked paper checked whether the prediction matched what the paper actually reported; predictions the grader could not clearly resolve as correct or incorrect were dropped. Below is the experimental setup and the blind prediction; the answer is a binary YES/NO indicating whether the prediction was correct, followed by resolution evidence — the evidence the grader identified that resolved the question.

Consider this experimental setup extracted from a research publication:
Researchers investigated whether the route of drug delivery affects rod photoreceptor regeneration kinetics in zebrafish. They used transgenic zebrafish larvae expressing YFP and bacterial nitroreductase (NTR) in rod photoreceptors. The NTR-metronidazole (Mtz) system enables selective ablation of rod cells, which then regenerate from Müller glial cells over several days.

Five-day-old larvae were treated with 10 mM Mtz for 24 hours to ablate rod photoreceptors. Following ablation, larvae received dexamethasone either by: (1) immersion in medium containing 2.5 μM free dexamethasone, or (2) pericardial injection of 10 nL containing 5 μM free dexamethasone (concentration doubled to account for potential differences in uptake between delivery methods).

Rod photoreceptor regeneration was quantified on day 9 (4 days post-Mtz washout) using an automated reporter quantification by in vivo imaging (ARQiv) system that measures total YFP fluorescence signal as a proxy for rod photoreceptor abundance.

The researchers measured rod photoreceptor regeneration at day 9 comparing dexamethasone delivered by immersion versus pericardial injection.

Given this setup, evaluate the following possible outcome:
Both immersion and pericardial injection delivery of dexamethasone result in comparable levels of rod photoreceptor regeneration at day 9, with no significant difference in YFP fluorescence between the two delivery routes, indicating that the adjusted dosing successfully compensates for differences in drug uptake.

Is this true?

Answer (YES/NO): NO